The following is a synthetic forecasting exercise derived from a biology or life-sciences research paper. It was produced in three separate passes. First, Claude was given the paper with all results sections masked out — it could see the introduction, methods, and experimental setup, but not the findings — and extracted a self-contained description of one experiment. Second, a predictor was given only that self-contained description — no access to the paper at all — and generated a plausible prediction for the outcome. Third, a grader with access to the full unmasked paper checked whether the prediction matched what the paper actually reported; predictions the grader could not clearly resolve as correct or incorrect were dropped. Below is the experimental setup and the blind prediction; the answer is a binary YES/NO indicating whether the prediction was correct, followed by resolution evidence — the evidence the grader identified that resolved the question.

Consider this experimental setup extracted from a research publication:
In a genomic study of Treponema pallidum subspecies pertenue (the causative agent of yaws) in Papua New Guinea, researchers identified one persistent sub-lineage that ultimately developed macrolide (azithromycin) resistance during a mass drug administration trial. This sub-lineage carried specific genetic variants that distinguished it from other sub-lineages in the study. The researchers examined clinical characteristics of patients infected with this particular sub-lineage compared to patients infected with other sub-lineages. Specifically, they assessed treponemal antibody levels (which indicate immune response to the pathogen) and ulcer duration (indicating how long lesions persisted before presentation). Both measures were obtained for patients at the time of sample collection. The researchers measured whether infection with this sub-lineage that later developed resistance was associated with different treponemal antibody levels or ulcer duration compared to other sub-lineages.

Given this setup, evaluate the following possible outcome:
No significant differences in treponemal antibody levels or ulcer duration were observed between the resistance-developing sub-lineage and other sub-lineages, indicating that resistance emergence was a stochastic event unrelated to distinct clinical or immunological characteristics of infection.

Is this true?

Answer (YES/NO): NO